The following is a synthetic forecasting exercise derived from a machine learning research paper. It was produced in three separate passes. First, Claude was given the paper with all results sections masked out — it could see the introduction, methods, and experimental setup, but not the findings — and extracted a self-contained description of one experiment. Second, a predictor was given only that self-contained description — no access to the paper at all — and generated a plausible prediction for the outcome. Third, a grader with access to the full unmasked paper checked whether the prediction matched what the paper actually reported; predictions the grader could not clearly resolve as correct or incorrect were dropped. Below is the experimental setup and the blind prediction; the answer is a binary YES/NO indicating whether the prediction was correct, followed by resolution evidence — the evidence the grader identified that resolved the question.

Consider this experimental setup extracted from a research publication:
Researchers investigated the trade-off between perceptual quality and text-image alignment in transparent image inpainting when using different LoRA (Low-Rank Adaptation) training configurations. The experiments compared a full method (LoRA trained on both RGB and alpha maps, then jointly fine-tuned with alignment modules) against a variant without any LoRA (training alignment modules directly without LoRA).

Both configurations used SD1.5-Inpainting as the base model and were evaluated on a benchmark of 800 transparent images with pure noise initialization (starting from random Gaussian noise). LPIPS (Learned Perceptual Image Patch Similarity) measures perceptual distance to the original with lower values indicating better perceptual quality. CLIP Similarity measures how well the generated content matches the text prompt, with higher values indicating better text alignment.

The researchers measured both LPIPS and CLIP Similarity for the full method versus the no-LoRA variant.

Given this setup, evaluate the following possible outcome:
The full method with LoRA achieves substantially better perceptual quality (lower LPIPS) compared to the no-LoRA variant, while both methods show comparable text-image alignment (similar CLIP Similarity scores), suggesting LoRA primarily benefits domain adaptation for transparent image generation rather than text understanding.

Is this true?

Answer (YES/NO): NO